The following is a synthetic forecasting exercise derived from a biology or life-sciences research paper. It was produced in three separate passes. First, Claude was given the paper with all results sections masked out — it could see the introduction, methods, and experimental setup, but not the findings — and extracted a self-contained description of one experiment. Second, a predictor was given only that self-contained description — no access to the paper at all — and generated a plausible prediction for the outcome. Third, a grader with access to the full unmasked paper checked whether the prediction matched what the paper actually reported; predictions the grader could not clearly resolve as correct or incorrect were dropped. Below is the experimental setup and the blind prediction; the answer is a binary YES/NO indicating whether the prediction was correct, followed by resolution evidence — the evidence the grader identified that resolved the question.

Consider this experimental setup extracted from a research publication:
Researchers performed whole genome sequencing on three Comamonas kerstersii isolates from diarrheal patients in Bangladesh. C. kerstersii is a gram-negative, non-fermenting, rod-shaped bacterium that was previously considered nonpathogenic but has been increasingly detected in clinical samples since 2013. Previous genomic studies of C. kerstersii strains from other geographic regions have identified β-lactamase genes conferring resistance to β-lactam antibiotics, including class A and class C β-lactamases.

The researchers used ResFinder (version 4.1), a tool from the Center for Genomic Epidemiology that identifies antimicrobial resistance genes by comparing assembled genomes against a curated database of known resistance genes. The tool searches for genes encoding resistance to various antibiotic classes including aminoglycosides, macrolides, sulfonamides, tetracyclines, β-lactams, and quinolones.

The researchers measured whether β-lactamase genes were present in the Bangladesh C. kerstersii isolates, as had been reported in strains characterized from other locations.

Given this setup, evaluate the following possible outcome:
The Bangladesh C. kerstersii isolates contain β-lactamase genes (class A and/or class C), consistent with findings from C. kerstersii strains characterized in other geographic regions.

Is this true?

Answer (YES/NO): NO